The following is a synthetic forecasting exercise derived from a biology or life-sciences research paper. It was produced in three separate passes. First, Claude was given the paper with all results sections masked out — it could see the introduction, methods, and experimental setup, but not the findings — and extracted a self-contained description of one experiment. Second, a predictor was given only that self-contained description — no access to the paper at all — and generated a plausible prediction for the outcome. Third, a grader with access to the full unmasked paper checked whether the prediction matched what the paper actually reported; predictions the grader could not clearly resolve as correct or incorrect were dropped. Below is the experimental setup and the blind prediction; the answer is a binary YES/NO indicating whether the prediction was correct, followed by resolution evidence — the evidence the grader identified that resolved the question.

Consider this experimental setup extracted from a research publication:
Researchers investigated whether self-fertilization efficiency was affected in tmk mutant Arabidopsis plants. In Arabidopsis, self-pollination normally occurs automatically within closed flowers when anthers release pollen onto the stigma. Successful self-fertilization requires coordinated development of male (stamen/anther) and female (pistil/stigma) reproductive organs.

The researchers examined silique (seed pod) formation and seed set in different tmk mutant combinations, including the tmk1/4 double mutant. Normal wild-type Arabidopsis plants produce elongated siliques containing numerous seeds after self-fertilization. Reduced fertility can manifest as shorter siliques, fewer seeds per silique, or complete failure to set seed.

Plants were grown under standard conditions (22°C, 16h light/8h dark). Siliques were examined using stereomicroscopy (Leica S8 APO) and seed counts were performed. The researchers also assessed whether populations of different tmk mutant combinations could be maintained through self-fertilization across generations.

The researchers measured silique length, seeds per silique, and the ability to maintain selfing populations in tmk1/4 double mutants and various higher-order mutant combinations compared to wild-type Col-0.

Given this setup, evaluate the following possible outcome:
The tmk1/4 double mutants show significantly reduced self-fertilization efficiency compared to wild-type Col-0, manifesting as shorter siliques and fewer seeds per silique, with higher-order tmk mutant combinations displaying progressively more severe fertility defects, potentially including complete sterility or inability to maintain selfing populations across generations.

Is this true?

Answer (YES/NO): YES